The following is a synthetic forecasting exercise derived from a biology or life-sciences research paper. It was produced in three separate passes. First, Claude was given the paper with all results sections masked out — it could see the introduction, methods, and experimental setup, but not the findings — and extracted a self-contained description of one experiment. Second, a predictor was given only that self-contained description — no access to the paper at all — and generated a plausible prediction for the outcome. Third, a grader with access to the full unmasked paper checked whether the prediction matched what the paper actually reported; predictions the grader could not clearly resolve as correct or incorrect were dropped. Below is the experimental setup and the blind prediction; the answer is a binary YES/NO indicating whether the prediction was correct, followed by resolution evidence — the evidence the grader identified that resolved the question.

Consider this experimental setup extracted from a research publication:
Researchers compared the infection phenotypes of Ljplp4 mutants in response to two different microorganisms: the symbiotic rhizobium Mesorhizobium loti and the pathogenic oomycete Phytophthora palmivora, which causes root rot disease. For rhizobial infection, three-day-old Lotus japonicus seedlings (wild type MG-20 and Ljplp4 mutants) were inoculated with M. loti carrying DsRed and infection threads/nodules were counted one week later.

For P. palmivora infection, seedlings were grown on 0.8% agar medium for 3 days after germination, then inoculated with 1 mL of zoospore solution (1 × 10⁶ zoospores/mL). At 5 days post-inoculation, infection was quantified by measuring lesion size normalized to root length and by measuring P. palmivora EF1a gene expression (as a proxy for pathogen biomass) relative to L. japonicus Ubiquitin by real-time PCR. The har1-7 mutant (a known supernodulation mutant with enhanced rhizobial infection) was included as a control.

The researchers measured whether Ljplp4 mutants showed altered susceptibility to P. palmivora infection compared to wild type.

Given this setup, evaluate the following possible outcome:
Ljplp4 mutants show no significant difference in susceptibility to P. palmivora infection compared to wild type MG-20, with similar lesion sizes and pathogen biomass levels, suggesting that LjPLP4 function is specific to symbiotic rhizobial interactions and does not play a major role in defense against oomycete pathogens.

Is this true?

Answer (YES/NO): NO